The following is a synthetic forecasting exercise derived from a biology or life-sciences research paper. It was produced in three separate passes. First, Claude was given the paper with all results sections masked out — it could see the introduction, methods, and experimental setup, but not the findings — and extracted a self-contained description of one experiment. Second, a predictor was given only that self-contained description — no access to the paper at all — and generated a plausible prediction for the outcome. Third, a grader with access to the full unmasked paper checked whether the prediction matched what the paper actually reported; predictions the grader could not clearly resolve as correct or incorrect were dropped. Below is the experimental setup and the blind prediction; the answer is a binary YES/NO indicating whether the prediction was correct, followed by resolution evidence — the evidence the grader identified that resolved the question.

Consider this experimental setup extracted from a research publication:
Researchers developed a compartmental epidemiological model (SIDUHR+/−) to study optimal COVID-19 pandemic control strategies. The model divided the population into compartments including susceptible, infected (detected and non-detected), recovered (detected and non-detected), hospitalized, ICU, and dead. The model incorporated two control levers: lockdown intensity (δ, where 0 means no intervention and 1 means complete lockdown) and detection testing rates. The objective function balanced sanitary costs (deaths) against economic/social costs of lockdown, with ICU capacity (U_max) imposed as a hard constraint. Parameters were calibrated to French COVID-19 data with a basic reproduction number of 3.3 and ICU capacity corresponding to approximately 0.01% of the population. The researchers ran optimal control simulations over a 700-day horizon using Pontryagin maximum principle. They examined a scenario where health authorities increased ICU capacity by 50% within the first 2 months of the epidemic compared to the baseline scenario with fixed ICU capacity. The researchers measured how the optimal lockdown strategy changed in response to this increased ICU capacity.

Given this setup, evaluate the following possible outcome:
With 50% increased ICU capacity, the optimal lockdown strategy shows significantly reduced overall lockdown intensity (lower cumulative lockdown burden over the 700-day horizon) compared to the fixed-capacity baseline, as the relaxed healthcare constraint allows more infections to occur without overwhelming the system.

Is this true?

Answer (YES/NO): YES